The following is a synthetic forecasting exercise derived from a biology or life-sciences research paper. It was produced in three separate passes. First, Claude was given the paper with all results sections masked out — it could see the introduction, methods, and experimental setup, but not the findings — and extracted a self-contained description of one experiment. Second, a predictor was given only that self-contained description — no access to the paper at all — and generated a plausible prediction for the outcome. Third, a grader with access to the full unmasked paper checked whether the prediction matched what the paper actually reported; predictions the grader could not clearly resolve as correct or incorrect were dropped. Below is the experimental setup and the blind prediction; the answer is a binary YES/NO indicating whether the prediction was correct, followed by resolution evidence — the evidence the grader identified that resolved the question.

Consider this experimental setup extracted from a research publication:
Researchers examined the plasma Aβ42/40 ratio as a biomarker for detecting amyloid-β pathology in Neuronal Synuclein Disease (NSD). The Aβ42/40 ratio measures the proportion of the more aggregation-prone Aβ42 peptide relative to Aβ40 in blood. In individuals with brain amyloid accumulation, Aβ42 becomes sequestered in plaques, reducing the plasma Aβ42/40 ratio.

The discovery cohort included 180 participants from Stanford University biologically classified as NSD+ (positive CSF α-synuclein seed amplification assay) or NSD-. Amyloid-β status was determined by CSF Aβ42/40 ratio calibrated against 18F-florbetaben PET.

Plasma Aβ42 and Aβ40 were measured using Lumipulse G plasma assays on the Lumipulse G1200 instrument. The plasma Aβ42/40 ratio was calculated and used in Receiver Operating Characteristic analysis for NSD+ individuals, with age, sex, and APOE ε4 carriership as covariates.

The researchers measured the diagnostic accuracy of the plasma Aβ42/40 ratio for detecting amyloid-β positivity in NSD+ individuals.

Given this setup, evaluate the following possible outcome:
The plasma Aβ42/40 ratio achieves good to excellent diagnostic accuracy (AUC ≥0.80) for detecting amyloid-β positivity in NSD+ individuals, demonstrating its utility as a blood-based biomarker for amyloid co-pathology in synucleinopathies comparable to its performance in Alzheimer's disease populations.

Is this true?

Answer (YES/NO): YES